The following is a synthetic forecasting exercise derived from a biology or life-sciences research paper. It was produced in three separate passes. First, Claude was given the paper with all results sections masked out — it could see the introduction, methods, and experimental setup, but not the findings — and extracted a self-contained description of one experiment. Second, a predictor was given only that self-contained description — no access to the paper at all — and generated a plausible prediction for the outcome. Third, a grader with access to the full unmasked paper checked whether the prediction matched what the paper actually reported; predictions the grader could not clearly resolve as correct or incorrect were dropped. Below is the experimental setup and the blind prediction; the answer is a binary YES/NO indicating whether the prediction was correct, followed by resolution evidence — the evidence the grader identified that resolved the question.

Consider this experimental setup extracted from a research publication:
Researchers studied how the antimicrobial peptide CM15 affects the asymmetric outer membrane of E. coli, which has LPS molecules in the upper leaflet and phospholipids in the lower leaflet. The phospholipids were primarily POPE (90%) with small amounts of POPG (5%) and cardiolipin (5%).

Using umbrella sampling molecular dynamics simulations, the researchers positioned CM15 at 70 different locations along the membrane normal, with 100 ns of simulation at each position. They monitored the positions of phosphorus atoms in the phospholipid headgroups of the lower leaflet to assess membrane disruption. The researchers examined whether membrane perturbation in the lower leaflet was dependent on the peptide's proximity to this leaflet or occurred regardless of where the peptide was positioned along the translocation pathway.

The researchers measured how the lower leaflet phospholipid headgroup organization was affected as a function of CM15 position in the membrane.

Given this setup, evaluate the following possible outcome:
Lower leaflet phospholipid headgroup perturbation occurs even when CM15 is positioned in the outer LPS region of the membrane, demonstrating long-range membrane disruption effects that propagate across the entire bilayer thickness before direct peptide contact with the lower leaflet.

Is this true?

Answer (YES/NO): NO